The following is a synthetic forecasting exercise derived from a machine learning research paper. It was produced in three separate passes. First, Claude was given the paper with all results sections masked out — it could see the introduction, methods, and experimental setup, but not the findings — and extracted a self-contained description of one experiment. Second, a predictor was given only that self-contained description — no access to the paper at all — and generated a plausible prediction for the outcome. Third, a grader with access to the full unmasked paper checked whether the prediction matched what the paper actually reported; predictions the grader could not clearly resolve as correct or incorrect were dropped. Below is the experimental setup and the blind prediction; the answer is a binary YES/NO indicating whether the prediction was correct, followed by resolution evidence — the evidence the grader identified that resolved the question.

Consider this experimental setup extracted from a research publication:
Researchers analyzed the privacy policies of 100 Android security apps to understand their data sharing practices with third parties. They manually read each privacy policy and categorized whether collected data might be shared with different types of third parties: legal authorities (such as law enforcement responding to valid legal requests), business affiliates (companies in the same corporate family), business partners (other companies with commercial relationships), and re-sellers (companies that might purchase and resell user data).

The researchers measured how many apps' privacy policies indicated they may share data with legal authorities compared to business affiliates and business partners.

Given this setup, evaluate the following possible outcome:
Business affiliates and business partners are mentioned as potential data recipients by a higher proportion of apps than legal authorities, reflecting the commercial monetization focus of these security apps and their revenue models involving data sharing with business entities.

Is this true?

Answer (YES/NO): NO